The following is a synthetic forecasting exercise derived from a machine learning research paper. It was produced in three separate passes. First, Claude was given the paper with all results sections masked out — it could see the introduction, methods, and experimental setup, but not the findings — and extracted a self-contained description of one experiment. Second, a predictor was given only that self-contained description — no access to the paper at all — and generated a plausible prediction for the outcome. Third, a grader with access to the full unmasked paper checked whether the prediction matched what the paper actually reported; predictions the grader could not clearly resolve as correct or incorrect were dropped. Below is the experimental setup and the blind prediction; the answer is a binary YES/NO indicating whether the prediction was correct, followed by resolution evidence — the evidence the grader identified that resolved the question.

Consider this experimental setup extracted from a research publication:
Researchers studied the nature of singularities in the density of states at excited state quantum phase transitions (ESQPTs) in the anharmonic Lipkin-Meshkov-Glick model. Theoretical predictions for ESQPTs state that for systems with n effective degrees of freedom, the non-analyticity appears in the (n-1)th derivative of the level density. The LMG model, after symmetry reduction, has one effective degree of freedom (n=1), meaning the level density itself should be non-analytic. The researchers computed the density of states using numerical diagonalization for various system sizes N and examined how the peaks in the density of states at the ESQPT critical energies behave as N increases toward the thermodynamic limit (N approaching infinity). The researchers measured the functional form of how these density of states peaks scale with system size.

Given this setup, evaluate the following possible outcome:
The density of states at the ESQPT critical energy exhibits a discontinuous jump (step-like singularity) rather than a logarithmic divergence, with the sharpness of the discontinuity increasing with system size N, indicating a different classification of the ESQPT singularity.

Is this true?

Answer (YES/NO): NO